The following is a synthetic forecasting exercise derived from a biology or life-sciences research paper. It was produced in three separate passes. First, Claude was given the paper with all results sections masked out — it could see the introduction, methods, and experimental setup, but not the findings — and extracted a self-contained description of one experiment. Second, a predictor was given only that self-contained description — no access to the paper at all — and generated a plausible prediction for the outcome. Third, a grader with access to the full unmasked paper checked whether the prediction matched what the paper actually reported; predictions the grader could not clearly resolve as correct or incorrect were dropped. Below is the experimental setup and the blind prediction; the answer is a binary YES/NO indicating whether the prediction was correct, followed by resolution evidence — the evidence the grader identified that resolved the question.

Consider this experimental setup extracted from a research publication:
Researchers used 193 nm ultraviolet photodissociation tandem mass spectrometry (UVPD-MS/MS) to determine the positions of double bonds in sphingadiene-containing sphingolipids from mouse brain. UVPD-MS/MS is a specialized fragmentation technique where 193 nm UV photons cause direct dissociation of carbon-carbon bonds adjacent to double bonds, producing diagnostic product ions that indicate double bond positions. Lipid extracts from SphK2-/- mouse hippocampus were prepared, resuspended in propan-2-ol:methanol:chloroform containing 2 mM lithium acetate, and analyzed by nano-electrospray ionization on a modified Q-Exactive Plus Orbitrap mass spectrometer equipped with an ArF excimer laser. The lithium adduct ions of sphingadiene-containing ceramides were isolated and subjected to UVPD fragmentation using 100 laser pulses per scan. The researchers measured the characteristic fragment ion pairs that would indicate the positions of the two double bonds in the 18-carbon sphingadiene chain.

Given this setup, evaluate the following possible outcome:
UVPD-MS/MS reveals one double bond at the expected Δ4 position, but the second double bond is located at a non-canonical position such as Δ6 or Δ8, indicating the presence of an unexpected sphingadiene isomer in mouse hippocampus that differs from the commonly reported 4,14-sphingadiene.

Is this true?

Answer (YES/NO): NO